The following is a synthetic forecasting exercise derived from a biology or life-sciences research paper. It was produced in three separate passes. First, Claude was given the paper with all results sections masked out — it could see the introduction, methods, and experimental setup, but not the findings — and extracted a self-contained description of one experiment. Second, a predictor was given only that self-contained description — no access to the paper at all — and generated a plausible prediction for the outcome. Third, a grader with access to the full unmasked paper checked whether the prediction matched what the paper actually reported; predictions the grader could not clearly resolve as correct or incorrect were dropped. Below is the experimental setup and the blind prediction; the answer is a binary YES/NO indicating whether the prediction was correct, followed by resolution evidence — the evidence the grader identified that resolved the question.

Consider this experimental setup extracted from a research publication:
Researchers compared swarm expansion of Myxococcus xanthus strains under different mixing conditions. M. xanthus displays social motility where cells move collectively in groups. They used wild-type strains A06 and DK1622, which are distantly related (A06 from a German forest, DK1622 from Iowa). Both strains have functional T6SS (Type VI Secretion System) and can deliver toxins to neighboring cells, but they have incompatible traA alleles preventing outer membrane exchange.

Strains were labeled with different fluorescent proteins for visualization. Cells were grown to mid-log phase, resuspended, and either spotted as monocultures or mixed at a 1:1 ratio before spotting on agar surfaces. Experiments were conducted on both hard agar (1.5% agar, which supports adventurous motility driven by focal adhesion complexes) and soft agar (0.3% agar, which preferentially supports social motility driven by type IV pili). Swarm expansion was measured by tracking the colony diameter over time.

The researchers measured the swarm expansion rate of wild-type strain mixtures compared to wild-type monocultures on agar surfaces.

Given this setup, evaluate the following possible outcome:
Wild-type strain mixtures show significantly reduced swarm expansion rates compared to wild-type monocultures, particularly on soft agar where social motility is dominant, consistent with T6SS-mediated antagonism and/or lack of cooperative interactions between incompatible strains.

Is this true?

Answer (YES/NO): NO